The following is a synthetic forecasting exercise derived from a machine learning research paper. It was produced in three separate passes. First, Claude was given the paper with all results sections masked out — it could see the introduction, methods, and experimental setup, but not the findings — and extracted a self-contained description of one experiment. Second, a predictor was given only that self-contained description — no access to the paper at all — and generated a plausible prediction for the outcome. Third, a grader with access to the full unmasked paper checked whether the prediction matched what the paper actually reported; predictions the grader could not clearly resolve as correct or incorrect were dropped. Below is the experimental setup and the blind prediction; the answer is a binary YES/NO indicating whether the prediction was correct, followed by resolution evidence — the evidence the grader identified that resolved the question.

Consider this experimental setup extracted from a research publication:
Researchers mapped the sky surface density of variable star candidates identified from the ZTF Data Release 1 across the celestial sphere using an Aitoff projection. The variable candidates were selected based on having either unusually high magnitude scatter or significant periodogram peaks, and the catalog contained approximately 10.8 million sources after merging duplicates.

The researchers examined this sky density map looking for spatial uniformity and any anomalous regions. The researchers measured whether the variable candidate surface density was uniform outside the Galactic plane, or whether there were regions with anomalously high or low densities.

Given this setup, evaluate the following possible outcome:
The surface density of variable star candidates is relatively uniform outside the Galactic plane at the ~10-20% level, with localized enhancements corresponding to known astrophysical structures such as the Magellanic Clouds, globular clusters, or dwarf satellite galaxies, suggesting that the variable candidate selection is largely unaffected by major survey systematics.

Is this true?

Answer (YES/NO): NO